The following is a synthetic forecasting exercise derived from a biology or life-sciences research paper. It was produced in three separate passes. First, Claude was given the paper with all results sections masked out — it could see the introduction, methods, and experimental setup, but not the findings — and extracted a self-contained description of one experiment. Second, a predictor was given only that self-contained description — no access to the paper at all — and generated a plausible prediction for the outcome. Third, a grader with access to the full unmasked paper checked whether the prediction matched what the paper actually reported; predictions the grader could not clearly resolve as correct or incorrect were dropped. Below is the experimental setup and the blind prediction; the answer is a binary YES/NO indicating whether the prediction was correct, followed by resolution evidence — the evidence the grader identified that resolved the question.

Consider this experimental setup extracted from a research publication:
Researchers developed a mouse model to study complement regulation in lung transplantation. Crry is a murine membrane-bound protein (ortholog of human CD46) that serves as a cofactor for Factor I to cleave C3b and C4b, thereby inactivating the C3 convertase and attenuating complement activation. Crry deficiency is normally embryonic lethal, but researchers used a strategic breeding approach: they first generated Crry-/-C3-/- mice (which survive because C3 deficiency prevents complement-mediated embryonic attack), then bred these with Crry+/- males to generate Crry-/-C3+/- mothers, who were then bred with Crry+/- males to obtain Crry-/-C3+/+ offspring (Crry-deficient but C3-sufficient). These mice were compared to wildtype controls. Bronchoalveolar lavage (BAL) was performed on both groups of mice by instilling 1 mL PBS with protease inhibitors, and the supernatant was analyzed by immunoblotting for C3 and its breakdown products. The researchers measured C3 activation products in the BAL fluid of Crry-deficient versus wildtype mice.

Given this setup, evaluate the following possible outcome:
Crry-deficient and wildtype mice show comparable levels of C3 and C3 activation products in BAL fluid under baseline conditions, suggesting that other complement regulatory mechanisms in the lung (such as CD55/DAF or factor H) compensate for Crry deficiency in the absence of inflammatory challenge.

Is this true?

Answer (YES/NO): NO